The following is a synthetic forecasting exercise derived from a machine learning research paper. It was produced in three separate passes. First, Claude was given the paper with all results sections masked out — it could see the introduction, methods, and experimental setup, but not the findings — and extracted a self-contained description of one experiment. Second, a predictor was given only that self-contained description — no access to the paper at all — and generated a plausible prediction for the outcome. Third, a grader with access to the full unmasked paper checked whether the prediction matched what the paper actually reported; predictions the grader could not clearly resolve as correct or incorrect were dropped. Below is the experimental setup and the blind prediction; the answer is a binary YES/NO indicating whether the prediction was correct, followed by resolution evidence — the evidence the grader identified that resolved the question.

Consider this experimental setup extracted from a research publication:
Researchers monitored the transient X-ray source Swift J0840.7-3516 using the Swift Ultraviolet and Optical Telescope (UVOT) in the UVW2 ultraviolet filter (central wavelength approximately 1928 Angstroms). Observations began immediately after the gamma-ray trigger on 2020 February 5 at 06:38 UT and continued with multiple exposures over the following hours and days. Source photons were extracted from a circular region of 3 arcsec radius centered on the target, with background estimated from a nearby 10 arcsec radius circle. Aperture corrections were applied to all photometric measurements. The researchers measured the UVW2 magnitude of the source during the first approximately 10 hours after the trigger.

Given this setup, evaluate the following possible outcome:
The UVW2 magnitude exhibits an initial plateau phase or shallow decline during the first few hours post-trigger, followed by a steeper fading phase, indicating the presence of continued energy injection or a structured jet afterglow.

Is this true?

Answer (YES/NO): NO